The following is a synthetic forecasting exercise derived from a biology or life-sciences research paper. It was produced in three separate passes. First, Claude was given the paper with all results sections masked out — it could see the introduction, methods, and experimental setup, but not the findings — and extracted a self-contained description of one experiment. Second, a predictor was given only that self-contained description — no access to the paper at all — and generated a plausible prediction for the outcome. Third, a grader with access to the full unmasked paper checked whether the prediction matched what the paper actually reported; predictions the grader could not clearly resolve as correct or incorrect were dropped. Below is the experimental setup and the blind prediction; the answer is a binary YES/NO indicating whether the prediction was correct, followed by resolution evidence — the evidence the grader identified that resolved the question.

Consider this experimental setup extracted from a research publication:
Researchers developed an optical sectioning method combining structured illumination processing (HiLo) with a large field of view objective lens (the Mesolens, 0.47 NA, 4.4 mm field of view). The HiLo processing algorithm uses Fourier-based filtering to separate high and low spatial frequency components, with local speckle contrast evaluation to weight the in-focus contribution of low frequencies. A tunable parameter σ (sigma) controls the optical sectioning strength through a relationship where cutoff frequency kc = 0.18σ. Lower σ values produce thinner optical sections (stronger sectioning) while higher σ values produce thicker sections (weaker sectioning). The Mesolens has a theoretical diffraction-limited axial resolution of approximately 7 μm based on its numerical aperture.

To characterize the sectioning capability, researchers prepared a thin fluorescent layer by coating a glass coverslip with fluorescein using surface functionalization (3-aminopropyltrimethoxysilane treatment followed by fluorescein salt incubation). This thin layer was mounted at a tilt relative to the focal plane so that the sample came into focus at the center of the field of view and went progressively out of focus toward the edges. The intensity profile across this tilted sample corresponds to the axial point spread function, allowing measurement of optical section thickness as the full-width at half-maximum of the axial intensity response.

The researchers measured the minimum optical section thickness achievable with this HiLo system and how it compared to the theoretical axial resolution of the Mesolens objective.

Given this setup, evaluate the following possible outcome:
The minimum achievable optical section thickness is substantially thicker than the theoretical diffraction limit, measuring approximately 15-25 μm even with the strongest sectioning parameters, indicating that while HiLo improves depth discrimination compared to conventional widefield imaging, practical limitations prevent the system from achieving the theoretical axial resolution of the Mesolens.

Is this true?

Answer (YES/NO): NO